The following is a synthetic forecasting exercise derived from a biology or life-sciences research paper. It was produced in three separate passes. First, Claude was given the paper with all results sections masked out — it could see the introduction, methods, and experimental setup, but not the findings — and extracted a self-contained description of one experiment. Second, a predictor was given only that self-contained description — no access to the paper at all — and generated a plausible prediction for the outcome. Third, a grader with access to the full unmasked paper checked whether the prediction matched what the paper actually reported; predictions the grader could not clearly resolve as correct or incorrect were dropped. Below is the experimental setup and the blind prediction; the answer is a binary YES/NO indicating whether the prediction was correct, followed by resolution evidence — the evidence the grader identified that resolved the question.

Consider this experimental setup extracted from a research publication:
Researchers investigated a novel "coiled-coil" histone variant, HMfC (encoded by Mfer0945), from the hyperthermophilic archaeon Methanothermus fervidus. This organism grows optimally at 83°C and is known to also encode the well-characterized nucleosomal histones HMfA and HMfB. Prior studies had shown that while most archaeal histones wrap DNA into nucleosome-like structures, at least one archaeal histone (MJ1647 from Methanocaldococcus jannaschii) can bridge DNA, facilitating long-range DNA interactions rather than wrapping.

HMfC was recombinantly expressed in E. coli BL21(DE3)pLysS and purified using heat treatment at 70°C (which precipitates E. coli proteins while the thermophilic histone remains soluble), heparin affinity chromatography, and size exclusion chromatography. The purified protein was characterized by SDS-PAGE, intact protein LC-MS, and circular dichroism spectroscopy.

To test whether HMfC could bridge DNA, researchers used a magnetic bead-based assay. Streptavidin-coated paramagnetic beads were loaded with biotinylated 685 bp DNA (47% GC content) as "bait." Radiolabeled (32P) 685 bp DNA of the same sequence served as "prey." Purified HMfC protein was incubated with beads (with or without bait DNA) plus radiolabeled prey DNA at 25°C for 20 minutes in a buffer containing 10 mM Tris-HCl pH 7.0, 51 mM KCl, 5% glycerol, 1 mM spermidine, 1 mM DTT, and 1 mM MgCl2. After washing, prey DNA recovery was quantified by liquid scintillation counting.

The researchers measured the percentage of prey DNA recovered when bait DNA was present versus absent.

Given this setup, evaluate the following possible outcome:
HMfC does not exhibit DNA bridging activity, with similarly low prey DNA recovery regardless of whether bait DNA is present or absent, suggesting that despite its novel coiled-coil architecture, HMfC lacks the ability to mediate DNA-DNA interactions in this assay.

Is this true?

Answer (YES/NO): NO